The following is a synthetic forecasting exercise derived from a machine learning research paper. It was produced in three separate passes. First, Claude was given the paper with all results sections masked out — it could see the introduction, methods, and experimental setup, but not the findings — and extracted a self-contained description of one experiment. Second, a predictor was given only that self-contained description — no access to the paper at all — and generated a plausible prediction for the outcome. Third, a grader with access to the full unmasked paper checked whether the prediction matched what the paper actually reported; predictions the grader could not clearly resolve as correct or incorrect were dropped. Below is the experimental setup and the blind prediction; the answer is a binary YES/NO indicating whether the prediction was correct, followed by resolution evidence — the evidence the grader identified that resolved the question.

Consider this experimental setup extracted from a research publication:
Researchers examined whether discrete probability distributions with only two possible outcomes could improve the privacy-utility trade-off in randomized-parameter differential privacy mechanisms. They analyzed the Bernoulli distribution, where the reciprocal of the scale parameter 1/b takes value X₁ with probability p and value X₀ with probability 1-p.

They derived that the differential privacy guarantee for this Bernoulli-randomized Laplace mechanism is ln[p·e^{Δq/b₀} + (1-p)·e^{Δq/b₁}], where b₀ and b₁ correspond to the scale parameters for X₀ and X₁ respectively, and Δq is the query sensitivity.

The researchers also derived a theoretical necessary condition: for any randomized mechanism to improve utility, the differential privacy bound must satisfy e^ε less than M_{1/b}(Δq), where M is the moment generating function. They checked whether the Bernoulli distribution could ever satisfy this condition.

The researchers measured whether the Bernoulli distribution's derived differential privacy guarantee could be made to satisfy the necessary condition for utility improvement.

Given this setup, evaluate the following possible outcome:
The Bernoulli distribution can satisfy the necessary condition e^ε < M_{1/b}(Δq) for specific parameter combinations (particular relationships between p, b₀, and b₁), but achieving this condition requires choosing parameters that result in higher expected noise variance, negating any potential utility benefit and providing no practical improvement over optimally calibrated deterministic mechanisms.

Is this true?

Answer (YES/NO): NO